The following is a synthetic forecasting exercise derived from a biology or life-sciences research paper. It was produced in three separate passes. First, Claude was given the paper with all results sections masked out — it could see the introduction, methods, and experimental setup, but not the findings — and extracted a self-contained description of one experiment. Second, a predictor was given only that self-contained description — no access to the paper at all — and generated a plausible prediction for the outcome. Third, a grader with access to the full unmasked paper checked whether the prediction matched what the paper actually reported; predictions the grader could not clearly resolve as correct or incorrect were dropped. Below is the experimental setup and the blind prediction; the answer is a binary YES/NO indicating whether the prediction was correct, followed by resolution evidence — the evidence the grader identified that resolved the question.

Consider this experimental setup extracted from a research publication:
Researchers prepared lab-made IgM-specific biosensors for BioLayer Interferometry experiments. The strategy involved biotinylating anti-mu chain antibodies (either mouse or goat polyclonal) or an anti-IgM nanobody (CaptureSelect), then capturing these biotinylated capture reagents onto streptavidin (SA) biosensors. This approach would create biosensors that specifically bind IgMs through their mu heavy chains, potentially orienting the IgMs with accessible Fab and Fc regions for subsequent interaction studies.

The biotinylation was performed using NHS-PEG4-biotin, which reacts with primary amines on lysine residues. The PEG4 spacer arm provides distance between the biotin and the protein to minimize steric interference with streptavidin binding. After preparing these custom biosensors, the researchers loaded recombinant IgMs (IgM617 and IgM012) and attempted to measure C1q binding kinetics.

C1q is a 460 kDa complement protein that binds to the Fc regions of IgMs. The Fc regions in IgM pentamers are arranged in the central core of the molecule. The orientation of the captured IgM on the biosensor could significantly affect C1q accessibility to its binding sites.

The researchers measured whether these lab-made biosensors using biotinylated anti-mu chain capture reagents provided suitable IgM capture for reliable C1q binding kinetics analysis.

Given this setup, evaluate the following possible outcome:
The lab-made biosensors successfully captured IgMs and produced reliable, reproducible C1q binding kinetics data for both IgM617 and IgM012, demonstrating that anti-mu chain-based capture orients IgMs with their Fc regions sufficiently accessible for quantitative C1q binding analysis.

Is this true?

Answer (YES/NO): NO